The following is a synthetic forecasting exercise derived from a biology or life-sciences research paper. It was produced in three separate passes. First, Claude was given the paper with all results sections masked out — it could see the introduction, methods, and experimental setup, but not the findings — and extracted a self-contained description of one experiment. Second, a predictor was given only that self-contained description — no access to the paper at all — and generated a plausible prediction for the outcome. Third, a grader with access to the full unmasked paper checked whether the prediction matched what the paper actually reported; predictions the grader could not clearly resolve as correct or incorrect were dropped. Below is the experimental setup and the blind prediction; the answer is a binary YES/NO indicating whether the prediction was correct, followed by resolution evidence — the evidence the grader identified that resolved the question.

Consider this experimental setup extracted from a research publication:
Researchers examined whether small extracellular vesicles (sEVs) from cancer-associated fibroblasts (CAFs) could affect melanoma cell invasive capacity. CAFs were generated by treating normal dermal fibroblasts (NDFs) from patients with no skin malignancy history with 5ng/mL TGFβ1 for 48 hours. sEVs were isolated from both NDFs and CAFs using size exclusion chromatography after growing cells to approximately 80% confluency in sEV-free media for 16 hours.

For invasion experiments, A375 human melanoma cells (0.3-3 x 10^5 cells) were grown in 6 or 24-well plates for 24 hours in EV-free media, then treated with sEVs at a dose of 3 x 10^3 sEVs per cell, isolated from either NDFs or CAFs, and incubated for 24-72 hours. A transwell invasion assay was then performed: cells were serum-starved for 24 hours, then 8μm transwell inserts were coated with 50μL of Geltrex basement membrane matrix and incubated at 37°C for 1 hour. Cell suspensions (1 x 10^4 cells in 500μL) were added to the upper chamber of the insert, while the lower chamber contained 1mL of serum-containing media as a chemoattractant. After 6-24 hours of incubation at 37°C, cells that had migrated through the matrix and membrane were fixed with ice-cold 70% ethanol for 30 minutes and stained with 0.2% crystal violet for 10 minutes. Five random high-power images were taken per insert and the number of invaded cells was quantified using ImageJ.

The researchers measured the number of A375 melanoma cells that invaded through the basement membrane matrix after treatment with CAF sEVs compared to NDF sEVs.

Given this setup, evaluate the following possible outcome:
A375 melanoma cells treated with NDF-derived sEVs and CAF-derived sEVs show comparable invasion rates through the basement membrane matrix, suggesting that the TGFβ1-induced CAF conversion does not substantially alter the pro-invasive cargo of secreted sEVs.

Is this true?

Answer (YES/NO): NO